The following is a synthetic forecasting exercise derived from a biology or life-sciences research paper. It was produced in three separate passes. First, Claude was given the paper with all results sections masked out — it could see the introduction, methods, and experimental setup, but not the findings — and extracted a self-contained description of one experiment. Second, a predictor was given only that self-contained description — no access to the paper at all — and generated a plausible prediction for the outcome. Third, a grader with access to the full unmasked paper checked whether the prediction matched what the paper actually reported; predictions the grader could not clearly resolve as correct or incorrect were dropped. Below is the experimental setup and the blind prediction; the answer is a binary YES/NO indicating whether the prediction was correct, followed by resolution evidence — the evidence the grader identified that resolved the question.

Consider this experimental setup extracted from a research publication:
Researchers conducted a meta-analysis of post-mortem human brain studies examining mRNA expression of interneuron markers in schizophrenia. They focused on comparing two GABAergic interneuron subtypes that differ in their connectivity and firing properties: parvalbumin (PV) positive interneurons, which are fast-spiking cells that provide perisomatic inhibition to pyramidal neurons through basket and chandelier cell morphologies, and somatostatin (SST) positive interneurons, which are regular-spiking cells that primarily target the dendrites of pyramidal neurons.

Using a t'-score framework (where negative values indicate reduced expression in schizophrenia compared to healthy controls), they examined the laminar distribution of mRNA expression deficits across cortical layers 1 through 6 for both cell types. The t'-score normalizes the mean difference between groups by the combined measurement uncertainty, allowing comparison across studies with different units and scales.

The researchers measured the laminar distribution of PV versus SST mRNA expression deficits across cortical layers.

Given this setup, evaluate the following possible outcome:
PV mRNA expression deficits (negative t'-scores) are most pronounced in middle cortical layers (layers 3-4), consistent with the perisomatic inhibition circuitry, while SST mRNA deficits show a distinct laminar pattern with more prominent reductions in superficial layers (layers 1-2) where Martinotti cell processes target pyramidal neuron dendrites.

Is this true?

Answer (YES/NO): NO